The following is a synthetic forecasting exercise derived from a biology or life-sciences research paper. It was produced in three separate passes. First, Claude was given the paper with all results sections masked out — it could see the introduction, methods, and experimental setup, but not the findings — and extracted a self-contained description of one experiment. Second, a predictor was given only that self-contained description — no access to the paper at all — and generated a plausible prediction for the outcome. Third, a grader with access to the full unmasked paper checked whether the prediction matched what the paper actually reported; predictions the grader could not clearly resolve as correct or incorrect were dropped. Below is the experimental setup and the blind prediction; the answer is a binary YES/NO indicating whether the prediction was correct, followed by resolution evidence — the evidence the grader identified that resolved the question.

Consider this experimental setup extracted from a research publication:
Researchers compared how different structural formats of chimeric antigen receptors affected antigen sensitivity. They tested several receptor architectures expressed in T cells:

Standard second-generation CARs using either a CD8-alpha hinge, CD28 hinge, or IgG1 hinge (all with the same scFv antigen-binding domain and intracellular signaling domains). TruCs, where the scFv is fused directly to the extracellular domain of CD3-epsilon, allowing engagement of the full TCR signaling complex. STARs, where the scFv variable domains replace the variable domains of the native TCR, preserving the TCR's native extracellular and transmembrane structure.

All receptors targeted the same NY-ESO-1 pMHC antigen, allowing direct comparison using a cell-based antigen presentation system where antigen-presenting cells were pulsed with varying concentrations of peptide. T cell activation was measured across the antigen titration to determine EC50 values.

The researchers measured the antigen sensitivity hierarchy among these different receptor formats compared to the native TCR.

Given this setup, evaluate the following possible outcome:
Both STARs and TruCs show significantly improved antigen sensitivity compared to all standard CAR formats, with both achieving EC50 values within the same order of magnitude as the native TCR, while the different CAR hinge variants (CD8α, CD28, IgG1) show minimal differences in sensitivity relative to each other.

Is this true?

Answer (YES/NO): NO